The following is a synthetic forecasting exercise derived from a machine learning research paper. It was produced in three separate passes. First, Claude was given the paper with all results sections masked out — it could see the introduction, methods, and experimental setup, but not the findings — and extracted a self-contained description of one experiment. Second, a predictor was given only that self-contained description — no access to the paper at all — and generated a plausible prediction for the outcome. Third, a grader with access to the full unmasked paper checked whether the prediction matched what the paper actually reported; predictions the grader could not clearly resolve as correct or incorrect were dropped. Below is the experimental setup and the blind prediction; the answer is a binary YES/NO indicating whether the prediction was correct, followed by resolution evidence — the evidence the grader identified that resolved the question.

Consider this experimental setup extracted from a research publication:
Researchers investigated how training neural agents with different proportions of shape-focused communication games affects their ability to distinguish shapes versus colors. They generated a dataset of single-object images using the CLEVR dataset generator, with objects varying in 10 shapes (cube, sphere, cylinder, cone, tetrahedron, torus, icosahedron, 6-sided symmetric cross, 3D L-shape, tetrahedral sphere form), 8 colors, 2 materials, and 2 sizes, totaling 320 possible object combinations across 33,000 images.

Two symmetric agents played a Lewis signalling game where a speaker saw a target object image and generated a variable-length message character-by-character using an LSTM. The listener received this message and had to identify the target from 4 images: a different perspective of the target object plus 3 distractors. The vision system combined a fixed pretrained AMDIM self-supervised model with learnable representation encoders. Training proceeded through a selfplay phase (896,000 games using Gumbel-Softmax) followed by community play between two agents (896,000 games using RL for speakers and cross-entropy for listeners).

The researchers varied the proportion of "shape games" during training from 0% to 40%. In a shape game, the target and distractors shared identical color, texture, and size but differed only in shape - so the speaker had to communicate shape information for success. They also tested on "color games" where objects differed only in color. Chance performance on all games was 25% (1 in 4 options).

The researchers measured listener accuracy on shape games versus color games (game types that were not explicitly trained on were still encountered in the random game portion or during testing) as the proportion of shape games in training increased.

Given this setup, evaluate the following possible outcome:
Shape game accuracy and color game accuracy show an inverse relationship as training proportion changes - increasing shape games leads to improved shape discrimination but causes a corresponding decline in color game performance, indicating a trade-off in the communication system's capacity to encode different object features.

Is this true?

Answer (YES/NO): YES